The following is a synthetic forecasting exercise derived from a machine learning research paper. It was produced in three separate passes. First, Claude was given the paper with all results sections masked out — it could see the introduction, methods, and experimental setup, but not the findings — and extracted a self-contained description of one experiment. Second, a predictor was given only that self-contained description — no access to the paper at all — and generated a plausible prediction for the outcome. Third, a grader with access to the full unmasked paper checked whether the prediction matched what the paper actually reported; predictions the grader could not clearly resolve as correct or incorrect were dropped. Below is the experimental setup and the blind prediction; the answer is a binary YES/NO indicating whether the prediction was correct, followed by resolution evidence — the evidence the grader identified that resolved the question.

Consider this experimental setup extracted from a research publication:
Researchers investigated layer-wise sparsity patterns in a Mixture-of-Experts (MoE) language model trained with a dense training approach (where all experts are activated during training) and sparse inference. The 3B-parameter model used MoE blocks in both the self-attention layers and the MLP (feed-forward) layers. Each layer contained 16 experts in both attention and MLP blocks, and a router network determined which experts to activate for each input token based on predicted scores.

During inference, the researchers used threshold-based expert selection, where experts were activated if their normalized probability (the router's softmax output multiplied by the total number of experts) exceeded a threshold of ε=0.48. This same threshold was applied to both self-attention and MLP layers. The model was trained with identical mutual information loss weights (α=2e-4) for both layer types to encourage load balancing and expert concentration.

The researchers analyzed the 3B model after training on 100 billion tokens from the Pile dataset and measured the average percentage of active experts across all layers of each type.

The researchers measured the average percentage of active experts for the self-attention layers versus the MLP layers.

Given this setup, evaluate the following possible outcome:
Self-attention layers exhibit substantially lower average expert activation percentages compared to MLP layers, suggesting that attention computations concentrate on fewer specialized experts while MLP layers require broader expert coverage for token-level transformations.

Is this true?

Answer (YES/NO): NO